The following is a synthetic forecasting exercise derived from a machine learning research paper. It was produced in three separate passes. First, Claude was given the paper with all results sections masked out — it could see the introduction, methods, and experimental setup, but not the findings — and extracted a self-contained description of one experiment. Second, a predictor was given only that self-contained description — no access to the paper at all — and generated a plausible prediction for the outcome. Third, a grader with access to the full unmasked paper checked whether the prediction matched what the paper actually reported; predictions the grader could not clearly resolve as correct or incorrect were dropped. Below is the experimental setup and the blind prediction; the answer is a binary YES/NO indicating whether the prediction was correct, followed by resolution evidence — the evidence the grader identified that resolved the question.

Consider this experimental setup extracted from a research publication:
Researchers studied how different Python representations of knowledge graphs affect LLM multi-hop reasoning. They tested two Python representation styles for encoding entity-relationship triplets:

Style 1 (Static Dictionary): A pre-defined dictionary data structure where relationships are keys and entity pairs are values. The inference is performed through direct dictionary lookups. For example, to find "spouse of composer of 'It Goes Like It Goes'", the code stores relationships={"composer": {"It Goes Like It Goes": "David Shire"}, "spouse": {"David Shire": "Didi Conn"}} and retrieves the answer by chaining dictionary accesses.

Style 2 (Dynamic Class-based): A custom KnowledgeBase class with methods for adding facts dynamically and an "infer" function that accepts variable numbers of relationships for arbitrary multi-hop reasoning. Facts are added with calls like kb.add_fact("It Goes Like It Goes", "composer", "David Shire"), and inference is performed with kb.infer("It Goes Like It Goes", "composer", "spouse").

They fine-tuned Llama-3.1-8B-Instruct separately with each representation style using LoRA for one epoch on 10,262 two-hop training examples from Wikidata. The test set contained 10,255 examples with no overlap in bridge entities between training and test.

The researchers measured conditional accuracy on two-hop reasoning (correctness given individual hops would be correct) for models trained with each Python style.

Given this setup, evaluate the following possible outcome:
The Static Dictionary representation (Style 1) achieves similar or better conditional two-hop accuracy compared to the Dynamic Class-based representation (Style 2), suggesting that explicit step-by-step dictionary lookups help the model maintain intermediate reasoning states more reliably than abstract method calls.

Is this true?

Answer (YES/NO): YES